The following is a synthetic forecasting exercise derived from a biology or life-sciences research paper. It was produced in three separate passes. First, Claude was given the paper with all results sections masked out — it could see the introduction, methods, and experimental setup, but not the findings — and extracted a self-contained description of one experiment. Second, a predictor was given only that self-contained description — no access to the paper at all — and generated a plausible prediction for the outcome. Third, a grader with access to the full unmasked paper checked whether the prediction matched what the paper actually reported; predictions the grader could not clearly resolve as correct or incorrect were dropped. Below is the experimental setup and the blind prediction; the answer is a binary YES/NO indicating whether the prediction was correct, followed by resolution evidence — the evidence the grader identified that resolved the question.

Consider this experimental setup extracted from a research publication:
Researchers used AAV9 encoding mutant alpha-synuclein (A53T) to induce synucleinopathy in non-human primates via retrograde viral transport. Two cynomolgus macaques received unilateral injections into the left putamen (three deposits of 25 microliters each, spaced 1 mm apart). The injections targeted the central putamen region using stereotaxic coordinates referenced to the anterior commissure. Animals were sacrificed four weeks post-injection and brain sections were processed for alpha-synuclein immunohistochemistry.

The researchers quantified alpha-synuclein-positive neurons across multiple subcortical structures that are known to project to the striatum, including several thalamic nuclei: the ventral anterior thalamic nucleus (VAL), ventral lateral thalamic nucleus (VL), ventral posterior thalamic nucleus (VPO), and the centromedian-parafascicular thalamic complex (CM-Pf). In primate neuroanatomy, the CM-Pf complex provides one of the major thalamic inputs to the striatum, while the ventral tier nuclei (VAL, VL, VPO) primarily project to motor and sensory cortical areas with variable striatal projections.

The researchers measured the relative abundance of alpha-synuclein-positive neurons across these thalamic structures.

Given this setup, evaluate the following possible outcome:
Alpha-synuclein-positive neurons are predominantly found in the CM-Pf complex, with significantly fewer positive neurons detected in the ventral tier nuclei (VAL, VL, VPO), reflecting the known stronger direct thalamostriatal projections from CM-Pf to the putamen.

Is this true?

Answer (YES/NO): YES